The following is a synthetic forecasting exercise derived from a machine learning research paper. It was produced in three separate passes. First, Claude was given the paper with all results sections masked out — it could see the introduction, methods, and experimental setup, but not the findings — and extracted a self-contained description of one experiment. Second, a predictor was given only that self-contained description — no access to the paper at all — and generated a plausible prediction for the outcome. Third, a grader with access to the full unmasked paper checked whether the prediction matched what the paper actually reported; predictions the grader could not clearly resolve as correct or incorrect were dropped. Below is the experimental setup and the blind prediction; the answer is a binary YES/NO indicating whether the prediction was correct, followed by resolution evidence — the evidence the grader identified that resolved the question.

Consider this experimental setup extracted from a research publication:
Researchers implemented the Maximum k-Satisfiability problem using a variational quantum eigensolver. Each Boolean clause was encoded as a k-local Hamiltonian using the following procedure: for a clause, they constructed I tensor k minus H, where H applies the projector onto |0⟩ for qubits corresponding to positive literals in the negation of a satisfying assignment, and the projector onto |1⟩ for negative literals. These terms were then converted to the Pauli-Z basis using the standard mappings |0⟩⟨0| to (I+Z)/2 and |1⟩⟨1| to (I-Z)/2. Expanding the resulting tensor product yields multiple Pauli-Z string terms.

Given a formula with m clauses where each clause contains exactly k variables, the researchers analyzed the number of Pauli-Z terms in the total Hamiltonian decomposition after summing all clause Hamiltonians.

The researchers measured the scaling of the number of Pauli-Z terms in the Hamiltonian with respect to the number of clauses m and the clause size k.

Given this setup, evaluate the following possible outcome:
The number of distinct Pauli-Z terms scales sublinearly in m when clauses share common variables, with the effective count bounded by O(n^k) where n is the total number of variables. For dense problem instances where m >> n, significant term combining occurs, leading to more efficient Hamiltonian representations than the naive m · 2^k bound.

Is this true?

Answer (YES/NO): NO